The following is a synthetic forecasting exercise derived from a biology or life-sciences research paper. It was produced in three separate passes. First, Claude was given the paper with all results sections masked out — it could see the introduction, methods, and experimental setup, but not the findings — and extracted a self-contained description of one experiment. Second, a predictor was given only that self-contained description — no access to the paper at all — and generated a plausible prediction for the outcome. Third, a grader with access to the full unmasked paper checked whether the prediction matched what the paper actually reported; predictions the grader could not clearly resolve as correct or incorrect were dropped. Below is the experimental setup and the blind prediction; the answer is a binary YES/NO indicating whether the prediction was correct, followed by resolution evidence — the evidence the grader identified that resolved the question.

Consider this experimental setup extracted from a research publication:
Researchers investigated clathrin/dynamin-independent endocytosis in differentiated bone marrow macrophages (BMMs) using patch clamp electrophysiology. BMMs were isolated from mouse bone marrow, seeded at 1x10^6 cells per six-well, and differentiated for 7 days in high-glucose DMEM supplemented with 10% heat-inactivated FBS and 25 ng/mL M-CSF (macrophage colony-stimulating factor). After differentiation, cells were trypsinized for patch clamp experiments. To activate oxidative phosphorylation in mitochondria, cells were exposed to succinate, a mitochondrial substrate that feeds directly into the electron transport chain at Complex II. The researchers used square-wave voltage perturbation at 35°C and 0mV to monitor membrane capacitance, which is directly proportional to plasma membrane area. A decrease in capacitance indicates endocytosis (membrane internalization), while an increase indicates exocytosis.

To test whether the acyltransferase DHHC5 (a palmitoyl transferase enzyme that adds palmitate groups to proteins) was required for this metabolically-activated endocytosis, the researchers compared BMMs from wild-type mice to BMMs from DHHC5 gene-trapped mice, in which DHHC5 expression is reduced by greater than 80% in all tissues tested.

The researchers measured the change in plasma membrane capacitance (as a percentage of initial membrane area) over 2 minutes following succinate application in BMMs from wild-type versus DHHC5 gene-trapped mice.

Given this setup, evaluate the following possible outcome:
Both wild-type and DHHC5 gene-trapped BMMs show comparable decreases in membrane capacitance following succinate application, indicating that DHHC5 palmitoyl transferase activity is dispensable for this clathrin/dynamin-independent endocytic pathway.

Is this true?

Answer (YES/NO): NO